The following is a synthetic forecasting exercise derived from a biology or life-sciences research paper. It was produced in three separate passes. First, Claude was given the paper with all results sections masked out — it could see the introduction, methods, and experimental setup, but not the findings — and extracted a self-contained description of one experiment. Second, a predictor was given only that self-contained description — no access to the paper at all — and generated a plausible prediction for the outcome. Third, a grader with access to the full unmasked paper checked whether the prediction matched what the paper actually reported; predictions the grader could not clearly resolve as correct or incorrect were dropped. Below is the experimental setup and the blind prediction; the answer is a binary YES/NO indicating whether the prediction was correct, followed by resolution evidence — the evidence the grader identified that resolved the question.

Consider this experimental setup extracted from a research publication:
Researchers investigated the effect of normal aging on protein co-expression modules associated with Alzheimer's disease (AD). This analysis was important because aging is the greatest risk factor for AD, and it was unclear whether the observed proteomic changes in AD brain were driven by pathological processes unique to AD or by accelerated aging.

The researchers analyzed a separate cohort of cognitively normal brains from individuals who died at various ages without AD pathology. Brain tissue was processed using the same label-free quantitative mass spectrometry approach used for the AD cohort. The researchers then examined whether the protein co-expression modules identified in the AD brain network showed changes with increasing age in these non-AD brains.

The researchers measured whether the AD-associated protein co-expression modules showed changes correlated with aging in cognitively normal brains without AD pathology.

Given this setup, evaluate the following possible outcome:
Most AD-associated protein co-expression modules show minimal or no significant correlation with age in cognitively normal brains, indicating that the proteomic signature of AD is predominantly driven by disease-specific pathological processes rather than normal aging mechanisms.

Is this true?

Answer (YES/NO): NO